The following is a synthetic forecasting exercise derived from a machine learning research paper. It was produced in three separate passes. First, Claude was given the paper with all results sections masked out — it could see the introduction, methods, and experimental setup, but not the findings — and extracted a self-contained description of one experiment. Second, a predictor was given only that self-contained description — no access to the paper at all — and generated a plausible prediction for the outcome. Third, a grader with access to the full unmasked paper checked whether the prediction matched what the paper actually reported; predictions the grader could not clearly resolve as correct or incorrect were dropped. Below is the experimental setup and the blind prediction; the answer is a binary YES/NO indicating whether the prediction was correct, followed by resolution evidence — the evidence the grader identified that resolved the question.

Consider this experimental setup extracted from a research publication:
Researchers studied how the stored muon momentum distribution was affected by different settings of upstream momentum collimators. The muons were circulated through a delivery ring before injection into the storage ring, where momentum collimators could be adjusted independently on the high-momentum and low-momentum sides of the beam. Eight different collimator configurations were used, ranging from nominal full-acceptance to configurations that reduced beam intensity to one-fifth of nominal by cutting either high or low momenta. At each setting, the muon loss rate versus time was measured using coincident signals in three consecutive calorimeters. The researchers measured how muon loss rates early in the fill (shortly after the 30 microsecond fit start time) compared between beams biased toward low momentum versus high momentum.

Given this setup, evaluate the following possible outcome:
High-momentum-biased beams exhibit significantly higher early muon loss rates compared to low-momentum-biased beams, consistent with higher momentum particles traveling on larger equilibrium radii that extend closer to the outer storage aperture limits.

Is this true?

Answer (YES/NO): NO